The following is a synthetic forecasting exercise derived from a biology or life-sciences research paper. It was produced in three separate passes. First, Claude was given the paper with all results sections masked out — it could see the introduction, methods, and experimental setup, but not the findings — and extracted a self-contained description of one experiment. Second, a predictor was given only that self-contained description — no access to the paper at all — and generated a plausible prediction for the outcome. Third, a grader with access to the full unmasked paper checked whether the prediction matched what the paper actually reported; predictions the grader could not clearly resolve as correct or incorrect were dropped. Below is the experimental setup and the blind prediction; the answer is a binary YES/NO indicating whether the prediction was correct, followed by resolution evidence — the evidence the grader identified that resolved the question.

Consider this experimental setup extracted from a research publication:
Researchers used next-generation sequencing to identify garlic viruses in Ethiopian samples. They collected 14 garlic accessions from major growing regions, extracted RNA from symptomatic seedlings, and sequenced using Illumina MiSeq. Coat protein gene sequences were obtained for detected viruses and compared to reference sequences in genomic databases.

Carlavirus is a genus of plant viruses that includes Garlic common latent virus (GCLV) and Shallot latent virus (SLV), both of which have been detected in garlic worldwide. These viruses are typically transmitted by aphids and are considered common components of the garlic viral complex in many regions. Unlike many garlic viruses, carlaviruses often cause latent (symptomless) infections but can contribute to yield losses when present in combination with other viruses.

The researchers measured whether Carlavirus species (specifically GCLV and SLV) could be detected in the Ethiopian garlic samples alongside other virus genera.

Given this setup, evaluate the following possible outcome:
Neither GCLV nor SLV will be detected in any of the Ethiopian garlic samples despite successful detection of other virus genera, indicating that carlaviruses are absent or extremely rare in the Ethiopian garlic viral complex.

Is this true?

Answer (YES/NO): YES